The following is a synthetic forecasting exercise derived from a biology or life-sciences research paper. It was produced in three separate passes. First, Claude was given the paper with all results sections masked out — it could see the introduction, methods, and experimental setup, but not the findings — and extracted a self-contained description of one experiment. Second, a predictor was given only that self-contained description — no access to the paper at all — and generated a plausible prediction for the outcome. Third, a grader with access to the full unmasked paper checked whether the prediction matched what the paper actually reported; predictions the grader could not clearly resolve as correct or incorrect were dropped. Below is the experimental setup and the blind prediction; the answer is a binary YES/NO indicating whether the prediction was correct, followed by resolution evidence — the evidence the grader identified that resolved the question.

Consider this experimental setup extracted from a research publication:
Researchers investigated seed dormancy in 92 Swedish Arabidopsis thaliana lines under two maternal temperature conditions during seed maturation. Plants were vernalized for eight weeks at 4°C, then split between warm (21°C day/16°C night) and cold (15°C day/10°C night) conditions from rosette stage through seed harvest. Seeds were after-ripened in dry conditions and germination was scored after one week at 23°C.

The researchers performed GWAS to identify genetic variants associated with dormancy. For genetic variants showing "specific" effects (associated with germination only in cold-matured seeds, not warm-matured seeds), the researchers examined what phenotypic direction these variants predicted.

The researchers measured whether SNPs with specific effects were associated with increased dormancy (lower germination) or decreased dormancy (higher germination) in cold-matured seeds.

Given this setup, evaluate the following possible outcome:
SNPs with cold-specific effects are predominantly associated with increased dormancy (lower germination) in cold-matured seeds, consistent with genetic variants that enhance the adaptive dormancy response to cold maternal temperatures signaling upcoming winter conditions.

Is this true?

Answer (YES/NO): NO